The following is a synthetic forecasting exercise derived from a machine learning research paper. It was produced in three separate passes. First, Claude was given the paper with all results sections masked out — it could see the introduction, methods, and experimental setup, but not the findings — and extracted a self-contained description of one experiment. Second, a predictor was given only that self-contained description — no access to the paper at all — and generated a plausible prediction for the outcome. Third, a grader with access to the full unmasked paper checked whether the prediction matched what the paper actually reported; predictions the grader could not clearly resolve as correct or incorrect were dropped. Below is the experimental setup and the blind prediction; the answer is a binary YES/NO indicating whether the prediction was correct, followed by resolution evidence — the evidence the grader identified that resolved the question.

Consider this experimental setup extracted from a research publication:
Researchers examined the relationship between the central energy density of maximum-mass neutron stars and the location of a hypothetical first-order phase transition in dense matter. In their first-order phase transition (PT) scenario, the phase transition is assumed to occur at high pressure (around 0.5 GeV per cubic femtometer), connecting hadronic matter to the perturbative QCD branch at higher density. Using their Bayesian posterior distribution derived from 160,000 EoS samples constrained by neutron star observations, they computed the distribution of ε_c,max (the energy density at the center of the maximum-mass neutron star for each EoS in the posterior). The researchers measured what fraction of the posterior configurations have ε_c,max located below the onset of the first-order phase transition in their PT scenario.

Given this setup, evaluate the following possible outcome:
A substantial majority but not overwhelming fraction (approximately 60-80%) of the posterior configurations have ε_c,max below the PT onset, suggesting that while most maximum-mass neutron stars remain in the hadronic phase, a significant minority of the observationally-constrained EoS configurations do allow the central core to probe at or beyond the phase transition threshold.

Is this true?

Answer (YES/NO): YES